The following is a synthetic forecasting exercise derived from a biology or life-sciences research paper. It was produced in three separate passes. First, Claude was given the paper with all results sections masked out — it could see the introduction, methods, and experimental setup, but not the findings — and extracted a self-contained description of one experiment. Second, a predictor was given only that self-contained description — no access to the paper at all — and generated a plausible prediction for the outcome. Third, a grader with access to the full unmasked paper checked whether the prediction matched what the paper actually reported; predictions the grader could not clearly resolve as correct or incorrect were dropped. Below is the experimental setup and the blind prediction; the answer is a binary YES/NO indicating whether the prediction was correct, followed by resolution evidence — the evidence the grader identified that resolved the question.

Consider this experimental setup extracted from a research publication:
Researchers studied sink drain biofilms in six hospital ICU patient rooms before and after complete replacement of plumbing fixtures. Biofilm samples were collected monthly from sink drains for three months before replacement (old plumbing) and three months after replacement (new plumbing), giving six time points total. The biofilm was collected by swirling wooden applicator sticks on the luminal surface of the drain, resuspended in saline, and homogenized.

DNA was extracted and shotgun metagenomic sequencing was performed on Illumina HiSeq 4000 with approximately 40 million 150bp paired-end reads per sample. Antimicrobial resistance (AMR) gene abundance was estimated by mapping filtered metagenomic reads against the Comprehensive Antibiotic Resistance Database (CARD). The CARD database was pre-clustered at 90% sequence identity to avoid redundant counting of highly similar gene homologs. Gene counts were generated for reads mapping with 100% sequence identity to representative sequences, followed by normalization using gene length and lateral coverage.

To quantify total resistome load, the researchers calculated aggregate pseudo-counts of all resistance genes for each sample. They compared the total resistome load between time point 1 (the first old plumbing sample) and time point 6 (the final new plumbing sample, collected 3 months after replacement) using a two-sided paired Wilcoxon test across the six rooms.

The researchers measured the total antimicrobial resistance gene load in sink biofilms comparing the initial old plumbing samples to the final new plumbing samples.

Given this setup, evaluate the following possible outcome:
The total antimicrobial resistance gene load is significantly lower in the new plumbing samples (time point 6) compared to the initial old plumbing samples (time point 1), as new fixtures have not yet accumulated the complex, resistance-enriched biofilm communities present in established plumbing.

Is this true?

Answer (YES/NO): NO